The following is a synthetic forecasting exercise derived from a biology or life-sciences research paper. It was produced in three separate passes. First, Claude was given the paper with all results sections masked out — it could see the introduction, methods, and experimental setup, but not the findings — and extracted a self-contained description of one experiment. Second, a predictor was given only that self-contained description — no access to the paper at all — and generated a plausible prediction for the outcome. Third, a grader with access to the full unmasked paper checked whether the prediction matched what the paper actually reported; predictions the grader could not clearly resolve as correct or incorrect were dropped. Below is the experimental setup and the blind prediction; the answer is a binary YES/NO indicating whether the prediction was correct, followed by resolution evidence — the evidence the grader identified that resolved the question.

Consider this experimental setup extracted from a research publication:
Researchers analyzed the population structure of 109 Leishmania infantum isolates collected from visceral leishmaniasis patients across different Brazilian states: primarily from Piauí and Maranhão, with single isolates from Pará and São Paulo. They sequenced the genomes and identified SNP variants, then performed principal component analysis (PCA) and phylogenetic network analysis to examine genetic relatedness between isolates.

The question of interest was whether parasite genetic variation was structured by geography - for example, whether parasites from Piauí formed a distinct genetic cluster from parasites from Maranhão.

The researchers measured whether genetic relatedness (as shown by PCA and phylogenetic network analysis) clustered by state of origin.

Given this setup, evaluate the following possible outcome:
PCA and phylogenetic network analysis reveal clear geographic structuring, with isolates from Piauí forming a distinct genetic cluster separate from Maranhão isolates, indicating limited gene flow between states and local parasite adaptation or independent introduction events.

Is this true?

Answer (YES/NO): NO